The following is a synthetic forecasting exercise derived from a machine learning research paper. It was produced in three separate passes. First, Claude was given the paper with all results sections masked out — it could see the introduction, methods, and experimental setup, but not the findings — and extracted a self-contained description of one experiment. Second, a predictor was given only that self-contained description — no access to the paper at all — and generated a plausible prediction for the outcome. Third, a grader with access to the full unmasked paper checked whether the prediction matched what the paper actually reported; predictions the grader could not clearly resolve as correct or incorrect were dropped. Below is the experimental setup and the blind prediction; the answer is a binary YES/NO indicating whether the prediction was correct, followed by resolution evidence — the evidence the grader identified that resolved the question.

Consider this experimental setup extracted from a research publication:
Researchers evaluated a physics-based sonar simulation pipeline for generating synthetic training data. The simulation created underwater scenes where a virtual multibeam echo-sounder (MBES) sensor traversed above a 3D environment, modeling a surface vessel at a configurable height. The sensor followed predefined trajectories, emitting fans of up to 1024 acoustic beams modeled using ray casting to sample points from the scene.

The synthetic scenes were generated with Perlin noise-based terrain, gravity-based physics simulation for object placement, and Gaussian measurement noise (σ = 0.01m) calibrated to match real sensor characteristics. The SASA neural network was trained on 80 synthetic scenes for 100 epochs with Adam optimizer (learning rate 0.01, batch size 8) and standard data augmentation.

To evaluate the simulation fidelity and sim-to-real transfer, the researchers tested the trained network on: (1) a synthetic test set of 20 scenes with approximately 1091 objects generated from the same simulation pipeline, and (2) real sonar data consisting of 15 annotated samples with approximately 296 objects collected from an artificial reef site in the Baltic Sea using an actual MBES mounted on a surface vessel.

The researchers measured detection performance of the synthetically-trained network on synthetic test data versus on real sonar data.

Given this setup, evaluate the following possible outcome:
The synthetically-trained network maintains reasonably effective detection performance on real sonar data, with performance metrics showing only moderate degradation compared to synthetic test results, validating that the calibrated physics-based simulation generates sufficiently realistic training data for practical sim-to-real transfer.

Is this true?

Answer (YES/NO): NO